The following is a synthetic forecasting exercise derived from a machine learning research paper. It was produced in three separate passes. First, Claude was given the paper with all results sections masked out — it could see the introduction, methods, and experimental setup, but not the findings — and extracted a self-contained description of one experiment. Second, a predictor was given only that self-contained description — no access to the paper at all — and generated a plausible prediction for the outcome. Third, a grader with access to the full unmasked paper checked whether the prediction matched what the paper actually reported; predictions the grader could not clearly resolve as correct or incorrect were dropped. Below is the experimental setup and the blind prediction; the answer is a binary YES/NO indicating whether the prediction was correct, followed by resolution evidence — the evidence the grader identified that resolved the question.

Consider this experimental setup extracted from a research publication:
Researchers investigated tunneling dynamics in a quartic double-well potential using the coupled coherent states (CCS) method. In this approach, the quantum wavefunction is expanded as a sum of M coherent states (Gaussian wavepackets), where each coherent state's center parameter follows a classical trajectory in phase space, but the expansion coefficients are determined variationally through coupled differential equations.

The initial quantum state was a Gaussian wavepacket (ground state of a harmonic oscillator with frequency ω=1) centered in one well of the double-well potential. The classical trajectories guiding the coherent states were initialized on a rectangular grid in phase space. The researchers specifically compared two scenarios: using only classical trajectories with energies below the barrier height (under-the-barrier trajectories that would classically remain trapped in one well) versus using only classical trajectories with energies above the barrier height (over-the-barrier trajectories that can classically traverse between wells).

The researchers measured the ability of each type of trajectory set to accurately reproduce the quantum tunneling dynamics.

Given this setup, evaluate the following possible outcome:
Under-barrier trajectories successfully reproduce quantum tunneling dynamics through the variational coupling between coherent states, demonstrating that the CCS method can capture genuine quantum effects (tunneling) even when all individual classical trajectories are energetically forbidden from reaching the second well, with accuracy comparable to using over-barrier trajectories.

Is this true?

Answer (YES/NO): NO